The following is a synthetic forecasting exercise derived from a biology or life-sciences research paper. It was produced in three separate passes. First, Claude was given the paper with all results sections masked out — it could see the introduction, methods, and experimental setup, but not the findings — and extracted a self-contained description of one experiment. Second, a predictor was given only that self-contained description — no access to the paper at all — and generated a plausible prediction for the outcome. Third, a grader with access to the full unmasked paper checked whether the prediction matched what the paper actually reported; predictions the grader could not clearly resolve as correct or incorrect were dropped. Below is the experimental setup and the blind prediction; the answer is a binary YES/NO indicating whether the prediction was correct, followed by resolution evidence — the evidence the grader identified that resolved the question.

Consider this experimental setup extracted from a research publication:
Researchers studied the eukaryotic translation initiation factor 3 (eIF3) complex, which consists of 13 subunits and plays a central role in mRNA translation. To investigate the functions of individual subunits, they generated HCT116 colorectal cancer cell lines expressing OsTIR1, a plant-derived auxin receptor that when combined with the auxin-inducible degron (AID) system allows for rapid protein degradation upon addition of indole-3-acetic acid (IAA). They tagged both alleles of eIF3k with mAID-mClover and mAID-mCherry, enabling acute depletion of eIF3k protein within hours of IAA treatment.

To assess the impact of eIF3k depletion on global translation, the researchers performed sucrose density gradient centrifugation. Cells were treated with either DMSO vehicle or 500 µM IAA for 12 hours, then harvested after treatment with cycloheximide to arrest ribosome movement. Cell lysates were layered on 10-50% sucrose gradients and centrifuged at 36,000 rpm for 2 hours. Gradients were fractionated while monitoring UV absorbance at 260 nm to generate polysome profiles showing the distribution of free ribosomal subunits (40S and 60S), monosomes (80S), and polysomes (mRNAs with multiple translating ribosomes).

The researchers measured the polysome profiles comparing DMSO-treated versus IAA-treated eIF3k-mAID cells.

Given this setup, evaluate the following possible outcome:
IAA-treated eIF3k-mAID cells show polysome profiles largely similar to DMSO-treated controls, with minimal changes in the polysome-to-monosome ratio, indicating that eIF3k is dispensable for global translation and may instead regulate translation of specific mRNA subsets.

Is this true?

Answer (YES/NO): NO